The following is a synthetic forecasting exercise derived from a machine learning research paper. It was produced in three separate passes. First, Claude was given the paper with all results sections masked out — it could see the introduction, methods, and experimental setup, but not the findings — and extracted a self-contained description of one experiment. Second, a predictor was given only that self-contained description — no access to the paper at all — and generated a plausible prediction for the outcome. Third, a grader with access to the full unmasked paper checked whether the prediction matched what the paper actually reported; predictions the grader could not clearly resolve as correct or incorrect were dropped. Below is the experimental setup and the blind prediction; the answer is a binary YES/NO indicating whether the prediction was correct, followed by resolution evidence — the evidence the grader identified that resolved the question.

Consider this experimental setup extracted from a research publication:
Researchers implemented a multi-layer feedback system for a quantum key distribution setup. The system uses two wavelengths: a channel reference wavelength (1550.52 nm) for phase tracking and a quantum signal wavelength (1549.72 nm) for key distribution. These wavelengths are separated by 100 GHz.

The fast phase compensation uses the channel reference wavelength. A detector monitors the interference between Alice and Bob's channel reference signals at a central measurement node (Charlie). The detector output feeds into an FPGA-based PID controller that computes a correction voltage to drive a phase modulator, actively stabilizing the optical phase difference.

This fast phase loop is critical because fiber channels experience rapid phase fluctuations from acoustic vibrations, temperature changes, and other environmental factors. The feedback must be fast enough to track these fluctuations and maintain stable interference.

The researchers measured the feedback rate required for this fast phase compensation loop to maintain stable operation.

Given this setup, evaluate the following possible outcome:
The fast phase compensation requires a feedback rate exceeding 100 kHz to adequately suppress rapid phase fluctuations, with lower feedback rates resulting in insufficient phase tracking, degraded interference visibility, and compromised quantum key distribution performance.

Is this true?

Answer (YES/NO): YES